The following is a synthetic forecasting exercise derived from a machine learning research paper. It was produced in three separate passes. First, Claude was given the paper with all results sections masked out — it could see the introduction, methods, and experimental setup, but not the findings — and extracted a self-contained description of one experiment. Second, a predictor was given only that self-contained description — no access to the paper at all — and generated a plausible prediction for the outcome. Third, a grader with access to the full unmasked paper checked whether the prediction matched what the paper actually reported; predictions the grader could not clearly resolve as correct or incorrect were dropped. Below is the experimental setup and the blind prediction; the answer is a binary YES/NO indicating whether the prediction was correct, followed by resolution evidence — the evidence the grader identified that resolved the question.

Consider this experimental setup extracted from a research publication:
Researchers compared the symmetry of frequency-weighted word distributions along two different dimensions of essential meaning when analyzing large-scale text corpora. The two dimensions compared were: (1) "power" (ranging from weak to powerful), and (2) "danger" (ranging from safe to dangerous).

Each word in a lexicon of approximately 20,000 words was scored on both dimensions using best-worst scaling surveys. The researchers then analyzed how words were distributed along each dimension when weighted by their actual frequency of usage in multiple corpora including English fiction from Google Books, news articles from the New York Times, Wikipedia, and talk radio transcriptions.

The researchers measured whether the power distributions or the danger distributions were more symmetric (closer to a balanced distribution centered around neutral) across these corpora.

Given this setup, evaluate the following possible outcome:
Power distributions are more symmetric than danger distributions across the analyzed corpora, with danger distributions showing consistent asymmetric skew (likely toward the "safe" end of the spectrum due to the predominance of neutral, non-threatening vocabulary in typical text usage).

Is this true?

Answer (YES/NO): YES